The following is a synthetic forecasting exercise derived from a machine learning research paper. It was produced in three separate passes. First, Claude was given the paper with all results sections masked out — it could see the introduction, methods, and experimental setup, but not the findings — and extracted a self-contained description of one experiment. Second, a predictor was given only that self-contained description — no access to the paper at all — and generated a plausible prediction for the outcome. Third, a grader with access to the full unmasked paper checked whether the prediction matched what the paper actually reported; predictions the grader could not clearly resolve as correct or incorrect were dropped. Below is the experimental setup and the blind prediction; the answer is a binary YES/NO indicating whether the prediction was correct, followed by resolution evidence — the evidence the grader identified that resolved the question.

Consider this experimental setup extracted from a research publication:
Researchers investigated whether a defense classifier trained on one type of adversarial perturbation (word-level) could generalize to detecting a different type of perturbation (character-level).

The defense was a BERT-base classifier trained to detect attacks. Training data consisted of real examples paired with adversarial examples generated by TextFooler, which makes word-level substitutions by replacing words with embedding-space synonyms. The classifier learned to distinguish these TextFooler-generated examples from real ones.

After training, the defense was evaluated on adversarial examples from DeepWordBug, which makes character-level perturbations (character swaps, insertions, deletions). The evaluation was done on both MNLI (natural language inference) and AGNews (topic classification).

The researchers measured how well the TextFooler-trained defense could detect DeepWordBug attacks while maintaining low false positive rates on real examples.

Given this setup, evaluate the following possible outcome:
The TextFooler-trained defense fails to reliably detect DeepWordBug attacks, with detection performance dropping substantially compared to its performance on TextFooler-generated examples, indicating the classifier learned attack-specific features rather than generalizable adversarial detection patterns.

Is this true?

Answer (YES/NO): NO